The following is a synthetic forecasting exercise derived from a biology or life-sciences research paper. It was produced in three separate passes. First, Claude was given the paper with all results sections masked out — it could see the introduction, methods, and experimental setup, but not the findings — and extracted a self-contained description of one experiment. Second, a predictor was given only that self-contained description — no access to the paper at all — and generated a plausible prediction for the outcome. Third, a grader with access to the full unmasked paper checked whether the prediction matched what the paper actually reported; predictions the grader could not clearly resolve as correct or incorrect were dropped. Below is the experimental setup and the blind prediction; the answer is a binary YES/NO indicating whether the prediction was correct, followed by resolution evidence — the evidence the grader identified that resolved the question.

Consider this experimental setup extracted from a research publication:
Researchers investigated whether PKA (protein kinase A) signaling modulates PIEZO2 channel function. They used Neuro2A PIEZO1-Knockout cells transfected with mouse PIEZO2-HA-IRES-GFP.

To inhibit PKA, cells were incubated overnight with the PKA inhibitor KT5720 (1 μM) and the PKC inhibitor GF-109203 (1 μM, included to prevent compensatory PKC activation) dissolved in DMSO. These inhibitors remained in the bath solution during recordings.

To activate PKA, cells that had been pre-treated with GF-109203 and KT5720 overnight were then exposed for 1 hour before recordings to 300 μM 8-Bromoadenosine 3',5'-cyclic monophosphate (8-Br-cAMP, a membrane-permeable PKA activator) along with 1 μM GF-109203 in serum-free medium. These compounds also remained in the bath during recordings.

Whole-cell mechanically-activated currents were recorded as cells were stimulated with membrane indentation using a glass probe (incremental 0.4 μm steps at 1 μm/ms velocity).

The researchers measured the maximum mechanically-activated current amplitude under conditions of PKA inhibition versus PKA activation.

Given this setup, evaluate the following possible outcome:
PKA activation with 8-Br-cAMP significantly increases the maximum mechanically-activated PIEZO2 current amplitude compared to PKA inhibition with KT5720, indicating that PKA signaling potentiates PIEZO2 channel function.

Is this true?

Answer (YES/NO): YES